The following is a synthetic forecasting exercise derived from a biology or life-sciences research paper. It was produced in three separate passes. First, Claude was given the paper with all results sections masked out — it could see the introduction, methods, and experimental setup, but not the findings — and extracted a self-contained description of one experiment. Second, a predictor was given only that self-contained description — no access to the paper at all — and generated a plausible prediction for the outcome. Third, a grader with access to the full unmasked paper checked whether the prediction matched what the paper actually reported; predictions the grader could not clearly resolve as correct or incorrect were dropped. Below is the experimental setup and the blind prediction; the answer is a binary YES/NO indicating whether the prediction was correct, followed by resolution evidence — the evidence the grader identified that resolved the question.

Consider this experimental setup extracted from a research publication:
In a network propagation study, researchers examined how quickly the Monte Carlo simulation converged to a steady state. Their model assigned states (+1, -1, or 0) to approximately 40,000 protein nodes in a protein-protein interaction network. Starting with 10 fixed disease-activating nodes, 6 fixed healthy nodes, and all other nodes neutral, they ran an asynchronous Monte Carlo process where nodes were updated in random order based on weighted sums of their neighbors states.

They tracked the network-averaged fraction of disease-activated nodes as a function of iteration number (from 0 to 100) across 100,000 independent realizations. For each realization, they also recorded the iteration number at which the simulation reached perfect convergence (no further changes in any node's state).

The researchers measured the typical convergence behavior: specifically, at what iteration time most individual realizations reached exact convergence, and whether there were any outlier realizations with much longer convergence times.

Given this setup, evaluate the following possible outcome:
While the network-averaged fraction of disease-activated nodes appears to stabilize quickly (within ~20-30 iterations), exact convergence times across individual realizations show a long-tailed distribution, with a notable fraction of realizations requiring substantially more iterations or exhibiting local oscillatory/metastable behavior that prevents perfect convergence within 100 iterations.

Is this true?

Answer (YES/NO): NO